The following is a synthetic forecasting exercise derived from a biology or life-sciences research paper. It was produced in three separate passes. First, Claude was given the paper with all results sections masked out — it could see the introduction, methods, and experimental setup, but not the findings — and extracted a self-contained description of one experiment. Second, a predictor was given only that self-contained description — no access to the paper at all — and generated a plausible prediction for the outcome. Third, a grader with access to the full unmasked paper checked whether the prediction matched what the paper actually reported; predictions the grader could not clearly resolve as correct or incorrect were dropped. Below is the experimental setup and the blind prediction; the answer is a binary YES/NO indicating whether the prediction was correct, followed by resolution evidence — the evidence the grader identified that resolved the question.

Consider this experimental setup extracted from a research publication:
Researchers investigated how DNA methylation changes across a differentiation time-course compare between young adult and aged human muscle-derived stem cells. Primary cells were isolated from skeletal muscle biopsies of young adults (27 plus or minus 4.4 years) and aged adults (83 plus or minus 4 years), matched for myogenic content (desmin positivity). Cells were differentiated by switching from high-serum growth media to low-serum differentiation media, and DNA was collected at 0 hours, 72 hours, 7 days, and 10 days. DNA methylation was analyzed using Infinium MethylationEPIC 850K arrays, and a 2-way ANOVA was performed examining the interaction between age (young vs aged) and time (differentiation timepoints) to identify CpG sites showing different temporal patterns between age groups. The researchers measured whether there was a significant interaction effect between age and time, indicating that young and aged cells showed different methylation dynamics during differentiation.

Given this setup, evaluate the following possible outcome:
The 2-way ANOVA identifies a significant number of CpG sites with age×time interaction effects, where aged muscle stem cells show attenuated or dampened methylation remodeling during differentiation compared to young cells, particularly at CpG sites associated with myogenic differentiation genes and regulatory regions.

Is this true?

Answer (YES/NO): NO